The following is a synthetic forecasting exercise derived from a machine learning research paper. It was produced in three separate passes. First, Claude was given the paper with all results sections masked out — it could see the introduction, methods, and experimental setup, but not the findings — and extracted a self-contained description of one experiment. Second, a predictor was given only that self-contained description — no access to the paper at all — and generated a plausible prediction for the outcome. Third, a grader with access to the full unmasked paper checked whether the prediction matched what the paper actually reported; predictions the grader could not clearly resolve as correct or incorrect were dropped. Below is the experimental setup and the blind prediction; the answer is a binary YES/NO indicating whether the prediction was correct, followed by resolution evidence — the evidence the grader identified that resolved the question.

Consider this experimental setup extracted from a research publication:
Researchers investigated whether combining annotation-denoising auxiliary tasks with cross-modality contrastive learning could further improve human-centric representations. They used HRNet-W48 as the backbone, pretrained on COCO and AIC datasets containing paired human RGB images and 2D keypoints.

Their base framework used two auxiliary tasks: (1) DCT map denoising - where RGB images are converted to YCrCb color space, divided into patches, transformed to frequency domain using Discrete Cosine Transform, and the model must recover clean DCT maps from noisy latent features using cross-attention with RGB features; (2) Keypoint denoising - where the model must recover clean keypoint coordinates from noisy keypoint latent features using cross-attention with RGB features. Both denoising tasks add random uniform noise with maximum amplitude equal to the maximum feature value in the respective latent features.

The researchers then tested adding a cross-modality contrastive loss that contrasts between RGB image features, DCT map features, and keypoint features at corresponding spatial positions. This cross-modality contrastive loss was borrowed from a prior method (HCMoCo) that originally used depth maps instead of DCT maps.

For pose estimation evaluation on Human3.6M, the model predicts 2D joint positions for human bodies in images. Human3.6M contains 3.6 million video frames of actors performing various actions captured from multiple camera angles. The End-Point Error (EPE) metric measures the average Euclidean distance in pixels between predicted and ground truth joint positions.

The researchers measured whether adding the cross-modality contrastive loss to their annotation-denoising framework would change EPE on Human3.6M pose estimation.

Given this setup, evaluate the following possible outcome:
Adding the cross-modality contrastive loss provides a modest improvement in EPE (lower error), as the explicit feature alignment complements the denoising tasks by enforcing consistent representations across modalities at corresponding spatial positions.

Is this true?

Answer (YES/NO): YES